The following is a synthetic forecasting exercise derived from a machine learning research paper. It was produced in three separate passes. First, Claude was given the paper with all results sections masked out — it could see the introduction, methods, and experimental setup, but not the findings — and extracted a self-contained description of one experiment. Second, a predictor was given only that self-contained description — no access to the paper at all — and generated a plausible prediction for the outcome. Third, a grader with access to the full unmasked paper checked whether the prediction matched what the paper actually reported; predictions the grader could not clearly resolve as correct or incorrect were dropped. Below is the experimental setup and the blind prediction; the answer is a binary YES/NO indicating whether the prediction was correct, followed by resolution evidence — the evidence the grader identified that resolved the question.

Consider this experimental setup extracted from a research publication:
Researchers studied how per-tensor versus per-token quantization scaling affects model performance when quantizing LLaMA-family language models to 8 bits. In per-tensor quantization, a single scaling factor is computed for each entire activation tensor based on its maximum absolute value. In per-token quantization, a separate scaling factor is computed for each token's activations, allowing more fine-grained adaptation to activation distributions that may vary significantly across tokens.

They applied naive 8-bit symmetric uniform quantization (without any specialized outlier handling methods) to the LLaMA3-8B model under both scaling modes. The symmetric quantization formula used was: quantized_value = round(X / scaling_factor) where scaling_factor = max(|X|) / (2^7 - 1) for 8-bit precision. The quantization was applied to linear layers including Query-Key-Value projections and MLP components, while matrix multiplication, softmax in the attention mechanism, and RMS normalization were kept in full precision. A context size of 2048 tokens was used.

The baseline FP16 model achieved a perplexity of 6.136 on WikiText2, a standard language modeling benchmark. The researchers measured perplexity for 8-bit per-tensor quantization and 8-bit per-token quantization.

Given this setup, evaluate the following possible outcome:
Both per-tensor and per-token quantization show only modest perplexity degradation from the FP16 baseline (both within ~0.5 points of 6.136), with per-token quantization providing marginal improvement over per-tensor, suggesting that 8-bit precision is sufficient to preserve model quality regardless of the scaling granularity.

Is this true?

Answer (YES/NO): NO